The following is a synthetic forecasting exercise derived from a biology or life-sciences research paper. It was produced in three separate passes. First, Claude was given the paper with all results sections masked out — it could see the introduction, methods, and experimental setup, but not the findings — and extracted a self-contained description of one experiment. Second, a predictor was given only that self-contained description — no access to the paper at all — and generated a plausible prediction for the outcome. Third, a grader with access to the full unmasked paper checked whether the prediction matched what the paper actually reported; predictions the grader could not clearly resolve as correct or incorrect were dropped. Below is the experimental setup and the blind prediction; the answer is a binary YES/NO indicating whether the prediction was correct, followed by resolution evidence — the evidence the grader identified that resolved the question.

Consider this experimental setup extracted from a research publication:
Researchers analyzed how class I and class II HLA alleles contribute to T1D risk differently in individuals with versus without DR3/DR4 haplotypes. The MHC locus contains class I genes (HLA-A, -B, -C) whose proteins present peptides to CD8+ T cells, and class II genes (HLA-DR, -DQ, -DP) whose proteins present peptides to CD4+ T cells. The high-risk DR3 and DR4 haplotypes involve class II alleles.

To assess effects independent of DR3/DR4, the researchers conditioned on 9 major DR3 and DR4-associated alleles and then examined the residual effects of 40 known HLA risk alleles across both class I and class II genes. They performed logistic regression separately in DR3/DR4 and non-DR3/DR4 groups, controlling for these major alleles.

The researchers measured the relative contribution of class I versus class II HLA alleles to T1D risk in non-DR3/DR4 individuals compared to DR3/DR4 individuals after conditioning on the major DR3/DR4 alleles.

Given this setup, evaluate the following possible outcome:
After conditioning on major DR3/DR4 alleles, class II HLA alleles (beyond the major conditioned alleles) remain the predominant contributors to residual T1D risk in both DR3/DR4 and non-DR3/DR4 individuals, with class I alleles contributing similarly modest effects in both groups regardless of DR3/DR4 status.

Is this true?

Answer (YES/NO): NO